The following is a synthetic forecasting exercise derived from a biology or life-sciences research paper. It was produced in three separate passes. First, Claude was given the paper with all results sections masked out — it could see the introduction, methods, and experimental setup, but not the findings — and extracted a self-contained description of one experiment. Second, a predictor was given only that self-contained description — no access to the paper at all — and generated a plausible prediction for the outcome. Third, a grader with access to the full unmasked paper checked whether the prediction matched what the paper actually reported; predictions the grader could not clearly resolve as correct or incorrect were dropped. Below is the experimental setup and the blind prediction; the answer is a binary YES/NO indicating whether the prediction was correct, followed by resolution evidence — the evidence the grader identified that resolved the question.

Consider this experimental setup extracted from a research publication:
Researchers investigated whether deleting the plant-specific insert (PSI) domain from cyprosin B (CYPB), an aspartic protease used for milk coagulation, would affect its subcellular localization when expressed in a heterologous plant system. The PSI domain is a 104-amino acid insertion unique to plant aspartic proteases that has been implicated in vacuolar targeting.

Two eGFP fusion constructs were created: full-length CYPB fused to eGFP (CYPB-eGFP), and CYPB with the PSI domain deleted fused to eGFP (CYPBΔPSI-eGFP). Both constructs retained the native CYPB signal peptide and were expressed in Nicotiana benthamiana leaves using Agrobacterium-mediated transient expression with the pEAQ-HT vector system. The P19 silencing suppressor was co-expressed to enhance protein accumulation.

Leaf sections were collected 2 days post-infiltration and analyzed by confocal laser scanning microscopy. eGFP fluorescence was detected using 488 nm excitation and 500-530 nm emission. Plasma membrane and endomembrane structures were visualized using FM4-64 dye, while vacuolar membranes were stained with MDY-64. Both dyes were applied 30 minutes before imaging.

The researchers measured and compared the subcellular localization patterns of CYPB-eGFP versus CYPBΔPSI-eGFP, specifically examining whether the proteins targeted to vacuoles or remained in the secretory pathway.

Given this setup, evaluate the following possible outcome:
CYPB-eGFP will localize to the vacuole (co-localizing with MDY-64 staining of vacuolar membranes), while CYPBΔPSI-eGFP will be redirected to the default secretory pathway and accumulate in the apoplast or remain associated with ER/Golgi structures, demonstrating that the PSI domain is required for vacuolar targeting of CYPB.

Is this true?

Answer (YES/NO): YES